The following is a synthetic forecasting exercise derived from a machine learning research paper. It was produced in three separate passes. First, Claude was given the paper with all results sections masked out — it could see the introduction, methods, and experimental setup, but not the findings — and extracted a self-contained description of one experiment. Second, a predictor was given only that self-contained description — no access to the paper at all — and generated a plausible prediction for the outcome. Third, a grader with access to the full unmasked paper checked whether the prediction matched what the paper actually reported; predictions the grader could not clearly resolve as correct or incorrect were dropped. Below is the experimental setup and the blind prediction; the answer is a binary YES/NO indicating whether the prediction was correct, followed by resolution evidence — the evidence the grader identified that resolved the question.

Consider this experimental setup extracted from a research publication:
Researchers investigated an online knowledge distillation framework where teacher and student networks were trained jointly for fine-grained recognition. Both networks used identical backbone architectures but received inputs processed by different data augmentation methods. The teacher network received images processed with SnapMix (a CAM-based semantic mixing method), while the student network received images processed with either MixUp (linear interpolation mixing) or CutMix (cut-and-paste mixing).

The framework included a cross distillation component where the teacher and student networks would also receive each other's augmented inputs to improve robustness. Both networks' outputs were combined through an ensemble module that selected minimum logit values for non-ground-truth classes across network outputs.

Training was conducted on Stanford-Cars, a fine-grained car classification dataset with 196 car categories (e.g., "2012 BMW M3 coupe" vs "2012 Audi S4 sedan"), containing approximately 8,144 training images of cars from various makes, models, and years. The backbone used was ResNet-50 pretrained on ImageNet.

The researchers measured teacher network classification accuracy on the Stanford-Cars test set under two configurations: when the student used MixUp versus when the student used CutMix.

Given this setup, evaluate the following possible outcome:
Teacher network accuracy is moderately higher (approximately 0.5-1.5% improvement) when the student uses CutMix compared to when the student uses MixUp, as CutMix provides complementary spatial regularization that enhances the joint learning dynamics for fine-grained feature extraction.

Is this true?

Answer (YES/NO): NO